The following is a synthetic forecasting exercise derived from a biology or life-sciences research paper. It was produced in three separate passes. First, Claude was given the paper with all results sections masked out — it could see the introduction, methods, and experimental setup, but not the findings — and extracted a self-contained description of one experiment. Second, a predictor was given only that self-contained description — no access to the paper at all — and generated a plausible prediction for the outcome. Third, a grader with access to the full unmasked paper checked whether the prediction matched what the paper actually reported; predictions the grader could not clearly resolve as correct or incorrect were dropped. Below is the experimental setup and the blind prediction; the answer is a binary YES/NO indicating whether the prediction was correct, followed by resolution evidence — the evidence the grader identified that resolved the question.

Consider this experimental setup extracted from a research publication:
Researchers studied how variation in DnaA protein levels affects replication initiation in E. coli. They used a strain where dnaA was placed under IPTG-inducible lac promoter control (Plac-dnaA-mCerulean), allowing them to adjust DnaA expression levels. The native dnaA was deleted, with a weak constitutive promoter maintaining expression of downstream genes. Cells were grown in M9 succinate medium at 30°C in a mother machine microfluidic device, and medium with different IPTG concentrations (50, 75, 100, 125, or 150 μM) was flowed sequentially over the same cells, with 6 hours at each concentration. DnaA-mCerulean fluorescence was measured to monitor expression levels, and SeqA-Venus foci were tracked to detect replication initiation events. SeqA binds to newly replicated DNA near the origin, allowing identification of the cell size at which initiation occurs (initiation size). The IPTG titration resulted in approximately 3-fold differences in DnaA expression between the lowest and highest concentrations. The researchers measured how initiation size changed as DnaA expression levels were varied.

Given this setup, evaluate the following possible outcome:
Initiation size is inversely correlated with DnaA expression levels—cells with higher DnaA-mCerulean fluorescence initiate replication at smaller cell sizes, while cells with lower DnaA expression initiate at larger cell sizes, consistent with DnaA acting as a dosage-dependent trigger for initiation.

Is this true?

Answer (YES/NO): YES